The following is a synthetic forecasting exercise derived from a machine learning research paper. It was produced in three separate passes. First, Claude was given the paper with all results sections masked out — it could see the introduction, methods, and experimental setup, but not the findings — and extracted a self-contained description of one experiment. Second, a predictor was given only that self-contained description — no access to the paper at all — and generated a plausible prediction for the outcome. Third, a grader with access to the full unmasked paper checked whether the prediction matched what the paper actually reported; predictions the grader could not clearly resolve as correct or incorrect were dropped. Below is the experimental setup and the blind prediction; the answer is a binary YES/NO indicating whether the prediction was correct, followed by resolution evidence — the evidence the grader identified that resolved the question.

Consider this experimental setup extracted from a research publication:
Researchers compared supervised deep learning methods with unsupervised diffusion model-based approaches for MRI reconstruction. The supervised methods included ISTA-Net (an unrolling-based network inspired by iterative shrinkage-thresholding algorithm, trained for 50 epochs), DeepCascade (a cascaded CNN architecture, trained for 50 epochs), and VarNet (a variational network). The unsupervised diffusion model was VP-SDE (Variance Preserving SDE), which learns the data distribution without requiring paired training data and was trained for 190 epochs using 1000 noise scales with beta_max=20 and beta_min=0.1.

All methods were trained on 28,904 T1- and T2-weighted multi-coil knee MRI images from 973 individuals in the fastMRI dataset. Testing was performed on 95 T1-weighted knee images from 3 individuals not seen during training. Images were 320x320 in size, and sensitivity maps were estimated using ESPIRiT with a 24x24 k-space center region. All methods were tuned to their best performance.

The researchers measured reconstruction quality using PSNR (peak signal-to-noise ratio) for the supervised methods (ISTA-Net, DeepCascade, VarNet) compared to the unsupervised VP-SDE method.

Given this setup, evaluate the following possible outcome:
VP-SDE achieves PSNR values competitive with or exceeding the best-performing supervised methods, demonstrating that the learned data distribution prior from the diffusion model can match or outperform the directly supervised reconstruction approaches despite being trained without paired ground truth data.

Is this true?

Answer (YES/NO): NO